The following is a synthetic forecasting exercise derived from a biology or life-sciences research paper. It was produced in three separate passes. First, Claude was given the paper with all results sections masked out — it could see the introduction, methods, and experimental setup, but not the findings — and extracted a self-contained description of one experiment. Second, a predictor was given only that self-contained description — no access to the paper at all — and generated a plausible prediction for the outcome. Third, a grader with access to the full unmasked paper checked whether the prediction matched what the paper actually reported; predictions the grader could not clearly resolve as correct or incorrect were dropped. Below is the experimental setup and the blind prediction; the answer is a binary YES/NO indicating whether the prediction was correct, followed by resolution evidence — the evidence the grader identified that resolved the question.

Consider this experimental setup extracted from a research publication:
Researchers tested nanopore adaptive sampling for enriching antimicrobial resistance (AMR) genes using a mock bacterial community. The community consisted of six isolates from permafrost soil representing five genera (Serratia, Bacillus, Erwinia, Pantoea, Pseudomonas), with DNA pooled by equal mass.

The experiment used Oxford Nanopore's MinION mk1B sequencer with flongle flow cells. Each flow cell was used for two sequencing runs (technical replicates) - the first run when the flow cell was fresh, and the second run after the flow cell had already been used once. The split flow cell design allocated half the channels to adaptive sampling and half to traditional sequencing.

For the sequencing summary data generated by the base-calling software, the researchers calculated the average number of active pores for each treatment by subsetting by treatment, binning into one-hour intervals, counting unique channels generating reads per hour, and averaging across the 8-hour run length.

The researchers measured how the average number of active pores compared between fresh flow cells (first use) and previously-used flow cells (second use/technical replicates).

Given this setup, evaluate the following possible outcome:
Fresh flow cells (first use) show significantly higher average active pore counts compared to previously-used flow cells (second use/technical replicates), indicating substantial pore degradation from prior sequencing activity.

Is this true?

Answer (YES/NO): YES